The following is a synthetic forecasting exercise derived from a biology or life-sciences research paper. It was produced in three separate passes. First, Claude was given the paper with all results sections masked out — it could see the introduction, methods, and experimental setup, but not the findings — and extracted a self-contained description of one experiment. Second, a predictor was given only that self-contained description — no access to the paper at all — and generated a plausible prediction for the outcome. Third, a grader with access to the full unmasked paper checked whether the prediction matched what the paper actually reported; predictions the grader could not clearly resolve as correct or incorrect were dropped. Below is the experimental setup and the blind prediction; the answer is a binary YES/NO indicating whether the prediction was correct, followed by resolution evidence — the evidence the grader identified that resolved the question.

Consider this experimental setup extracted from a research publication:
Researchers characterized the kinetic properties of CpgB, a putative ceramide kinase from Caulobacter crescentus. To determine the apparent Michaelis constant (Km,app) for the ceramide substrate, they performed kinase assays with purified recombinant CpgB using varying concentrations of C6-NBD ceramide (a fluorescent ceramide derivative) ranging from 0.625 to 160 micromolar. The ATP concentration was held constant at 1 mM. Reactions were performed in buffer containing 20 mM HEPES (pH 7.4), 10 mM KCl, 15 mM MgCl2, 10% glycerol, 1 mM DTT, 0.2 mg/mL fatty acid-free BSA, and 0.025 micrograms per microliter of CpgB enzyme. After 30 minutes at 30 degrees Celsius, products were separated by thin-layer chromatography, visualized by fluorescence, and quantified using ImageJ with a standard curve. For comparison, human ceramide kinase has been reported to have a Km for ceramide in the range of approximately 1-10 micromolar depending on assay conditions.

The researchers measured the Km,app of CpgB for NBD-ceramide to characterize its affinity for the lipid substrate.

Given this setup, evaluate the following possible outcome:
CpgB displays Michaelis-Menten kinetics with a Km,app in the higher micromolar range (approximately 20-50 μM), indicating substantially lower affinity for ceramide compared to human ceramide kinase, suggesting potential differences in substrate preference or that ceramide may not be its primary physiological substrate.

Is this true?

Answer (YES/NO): NO